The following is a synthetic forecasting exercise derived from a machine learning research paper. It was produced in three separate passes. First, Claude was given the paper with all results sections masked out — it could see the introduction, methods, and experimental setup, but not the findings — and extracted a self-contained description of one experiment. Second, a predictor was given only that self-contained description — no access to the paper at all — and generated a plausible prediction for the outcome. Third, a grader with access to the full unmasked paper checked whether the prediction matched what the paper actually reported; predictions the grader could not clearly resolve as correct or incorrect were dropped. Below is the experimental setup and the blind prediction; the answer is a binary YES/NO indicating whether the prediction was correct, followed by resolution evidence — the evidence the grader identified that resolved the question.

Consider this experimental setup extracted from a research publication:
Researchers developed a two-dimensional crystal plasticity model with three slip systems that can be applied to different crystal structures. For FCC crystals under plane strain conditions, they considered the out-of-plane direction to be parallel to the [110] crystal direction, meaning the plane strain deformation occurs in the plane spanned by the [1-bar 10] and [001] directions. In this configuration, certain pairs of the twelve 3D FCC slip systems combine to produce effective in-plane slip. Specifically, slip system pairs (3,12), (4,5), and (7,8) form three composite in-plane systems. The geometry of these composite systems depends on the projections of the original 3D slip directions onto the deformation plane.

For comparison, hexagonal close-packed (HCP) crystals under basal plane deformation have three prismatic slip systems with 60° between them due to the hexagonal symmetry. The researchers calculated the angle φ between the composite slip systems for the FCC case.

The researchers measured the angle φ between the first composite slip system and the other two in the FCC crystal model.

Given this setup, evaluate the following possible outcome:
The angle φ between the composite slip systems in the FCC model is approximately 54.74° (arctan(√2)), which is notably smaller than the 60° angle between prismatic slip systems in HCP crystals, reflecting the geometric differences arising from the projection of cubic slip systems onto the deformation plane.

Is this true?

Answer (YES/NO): YES